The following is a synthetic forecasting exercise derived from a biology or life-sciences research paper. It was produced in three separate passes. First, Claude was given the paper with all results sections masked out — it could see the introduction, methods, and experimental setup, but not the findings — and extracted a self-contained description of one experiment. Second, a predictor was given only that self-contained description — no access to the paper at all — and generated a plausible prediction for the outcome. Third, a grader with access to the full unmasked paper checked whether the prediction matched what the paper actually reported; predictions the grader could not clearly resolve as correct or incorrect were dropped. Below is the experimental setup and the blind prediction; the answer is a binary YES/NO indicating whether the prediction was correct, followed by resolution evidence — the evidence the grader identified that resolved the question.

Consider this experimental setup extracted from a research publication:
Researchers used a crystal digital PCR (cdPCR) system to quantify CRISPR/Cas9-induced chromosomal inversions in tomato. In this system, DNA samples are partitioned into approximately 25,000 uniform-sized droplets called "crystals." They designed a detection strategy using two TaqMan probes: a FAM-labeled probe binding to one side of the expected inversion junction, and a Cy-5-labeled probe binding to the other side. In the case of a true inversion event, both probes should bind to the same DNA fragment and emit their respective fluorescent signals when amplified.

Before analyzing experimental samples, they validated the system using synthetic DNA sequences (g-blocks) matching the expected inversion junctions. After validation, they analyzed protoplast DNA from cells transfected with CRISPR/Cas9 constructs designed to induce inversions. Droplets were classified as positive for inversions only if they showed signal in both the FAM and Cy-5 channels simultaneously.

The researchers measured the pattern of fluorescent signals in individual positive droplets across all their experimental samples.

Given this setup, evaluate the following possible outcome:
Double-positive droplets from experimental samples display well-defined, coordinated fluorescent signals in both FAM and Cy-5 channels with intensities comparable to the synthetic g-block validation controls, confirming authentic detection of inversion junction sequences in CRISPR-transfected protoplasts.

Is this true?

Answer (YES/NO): YES